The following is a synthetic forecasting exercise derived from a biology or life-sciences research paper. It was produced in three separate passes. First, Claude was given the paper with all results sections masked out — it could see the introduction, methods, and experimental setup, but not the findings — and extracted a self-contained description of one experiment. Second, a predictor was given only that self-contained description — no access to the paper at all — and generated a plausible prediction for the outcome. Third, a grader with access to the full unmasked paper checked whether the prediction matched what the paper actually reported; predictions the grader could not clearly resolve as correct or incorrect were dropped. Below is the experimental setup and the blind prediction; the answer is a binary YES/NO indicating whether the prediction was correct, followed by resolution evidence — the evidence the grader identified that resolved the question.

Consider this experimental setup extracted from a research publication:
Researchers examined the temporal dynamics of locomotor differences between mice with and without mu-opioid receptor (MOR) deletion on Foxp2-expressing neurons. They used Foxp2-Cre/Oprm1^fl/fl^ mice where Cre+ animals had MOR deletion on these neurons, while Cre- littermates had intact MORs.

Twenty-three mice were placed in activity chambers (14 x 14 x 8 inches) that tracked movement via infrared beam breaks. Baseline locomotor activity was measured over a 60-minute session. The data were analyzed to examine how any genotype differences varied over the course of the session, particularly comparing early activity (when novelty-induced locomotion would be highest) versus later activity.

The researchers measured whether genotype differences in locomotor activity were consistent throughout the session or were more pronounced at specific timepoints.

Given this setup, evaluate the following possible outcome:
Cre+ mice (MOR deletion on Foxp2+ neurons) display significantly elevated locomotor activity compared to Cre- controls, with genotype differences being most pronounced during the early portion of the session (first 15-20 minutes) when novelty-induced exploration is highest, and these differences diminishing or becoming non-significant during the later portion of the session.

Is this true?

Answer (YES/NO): NO